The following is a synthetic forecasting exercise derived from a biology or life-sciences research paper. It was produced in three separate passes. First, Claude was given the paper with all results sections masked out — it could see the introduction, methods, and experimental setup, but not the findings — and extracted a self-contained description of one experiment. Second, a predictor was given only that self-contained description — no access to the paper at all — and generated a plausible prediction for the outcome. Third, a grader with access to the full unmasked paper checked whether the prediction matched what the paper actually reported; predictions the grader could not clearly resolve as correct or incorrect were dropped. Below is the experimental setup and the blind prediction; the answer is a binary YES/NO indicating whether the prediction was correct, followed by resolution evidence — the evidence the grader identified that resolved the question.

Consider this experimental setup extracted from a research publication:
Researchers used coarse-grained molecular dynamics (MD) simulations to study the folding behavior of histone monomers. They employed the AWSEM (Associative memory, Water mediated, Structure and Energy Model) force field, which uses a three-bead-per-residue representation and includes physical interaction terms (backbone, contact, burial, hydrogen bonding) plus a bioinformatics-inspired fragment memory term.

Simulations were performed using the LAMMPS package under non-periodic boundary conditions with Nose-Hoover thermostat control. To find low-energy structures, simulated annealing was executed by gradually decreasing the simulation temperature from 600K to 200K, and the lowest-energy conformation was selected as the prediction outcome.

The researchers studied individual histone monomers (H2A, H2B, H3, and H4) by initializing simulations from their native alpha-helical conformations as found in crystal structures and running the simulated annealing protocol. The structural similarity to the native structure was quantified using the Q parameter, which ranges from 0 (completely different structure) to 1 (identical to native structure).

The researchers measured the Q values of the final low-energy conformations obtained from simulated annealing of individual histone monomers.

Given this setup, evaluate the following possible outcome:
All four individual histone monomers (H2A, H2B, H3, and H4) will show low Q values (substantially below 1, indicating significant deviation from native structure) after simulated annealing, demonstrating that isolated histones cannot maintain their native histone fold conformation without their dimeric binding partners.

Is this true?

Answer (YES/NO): YES